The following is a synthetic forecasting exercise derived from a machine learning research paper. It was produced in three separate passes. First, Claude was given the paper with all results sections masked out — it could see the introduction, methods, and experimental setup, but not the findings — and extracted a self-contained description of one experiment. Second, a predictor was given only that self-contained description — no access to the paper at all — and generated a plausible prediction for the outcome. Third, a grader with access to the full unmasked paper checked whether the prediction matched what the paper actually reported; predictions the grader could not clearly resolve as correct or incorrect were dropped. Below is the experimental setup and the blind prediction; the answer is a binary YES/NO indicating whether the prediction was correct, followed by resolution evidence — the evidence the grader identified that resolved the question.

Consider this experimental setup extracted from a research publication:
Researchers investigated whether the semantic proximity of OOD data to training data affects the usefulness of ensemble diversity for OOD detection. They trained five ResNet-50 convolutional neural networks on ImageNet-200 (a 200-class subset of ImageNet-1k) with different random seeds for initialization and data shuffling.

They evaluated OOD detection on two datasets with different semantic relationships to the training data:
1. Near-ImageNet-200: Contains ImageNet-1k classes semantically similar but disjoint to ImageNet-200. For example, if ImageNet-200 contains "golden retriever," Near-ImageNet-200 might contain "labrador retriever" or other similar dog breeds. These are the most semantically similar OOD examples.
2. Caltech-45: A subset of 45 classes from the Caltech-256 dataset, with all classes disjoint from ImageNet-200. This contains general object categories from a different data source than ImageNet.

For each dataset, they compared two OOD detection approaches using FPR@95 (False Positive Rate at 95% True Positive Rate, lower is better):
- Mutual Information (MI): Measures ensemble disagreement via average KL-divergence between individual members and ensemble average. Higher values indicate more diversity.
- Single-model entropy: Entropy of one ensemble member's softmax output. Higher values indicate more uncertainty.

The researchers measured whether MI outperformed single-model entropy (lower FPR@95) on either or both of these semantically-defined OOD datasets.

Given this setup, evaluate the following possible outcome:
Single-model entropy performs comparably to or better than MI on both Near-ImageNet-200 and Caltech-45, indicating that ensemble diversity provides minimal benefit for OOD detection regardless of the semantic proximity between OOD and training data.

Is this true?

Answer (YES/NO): YES